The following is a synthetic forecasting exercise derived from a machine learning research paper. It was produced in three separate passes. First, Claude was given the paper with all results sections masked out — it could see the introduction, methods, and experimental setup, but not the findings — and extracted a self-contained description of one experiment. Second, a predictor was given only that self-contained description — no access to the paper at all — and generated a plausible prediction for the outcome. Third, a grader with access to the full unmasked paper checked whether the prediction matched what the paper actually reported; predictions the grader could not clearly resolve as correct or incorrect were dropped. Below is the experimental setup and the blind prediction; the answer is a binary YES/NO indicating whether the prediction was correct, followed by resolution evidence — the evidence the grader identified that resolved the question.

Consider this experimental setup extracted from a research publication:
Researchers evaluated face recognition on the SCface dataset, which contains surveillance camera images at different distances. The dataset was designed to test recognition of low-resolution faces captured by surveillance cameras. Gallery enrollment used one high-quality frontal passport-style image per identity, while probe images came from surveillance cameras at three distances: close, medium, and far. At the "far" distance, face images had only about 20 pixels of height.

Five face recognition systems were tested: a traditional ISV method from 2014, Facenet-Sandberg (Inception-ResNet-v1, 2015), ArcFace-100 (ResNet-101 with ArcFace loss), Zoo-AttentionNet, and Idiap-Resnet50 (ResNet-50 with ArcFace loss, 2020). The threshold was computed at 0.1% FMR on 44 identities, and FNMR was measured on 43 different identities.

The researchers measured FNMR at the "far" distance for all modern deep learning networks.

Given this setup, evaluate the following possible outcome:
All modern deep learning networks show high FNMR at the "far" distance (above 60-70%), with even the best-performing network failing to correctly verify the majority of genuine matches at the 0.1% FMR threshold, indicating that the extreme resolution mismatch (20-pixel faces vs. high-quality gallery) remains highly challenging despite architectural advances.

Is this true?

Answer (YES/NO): YES